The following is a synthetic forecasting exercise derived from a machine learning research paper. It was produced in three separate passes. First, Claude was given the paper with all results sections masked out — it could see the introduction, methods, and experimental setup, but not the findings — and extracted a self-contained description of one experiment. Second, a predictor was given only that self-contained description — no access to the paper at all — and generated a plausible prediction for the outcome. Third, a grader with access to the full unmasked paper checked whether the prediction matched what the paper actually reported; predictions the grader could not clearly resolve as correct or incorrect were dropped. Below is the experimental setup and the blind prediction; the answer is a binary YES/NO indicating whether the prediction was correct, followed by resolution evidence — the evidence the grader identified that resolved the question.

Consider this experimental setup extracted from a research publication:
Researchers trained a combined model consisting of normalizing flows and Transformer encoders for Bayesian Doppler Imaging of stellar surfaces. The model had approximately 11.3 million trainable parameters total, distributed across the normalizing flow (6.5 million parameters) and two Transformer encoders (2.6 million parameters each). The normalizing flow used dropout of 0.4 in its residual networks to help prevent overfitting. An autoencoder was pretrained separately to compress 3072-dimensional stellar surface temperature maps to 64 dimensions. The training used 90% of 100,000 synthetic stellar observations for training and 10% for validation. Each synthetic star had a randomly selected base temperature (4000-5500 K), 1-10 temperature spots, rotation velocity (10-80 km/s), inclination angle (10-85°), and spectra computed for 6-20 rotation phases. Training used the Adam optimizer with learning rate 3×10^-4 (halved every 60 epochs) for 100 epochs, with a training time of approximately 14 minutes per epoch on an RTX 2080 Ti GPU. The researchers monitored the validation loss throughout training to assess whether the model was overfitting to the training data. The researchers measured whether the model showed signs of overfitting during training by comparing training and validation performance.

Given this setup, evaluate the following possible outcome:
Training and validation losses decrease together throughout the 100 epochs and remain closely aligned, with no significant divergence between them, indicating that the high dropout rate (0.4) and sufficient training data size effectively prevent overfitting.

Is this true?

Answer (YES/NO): YES